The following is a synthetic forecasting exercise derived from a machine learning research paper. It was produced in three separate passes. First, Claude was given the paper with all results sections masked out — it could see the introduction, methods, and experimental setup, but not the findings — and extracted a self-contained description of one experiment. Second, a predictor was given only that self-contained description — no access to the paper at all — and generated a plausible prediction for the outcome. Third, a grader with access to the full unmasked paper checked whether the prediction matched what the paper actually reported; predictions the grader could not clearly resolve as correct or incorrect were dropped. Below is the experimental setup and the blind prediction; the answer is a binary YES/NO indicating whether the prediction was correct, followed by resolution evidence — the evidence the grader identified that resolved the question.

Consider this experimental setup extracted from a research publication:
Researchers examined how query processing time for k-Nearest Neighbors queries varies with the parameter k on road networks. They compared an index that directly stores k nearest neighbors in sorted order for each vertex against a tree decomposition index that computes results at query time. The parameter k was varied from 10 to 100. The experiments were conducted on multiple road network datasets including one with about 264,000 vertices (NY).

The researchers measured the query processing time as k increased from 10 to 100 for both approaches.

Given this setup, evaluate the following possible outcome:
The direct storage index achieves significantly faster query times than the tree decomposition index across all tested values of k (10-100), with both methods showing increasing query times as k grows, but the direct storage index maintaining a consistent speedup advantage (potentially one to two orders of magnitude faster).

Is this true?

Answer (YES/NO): YES